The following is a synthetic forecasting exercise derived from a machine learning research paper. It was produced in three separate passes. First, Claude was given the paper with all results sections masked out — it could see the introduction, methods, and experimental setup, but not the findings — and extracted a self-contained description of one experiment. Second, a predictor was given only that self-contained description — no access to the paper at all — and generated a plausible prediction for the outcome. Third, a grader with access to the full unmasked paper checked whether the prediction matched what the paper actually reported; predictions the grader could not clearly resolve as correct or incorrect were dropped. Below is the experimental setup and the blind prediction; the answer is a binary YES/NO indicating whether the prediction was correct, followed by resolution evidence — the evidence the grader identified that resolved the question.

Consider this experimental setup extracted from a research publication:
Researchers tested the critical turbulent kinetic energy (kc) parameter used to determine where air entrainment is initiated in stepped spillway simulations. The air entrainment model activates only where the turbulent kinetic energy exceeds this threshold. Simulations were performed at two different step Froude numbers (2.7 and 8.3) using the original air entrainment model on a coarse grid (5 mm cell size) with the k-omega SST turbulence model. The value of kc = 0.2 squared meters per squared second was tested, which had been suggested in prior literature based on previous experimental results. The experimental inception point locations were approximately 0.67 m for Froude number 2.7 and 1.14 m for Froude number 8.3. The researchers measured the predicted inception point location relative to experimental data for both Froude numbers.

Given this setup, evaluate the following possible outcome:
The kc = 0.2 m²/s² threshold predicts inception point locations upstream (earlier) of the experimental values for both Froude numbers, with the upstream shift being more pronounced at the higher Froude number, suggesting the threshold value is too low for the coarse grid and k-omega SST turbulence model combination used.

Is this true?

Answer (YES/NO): NO